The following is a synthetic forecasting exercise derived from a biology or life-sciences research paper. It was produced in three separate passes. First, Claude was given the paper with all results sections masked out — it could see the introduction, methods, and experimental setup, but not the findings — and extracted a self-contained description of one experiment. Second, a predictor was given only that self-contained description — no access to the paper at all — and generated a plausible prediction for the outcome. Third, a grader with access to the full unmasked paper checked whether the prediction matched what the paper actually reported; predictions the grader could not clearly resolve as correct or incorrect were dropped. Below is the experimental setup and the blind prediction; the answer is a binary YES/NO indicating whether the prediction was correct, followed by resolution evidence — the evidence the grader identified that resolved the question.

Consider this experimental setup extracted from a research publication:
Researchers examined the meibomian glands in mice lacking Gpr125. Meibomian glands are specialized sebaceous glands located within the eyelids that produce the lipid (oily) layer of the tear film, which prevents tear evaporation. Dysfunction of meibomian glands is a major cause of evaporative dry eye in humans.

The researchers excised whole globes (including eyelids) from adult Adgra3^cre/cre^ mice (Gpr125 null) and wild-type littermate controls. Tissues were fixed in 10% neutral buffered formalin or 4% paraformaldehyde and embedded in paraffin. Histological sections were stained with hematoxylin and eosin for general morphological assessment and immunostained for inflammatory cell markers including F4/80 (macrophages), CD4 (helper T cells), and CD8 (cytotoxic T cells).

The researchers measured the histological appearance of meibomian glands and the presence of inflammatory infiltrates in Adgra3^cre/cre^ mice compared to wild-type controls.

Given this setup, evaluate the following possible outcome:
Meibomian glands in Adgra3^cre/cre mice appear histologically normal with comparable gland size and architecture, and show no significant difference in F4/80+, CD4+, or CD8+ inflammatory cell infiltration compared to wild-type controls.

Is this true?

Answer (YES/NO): NO